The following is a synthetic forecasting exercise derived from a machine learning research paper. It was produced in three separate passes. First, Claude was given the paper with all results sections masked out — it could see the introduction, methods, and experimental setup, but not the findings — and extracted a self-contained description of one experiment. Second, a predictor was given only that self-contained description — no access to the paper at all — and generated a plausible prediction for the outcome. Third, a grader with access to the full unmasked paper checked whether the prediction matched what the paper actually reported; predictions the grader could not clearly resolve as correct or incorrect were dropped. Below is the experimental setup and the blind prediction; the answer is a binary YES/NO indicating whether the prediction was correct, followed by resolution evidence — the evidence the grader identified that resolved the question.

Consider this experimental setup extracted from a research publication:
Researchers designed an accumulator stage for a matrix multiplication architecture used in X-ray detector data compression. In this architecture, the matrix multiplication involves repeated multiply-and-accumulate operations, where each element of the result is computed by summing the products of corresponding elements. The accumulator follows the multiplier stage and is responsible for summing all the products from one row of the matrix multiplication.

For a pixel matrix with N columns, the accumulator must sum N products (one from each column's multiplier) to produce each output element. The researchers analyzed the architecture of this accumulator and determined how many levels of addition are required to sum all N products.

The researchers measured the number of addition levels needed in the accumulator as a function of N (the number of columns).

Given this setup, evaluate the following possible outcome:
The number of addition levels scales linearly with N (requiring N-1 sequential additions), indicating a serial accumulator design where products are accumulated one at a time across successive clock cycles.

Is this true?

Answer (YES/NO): NO